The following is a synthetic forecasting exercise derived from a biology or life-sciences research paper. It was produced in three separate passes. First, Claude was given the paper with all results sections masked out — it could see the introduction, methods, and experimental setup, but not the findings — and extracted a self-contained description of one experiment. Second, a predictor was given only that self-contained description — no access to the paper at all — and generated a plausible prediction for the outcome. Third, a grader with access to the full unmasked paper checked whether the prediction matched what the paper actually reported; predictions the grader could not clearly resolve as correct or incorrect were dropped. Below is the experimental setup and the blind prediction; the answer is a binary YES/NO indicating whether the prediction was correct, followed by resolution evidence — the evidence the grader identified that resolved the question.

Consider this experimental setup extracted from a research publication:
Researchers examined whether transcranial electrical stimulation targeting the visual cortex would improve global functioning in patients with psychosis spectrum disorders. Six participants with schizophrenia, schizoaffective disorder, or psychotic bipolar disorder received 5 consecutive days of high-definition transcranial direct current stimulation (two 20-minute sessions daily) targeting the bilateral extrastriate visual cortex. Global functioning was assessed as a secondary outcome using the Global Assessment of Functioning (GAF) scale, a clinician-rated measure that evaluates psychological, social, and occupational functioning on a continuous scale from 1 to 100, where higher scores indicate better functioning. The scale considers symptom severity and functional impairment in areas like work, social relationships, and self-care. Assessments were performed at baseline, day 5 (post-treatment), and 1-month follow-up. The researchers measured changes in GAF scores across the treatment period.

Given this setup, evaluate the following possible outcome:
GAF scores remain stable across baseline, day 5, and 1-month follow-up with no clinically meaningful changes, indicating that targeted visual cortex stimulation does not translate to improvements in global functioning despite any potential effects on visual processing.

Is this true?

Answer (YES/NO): YES